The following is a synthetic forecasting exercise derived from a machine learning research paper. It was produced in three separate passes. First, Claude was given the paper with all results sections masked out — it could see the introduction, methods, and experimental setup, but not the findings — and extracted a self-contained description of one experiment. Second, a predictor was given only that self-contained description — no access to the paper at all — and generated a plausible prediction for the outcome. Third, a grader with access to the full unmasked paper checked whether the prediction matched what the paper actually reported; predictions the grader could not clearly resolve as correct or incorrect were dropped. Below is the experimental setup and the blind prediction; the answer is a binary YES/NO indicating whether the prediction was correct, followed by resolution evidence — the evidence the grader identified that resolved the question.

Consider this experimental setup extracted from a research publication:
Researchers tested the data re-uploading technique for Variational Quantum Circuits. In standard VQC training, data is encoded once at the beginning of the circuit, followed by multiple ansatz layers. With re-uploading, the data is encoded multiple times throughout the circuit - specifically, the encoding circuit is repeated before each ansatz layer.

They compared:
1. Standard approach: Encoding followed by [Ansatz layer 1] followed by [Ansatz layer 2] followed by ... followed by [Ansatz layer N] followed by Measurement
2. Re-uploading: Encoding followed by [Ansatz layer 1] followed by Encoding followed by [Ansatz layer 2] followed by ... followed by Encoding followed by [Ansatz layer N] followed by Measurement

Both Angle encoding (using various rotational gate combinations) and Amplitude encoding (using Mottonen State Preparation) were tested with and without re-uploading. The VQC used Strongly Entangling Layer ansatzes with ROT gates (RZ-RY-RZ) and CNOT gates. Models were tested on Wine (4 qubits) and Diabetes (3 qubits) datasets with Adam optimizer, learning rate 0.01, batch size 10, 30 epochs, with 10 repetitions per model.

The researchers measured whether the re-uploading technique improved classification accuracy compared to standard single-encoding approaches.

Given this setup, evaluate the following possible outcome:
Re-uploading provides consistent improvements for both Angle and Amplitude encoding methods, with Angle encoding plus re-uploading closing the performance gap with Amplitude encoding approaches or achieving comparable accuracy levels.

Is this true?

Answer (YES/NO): NO